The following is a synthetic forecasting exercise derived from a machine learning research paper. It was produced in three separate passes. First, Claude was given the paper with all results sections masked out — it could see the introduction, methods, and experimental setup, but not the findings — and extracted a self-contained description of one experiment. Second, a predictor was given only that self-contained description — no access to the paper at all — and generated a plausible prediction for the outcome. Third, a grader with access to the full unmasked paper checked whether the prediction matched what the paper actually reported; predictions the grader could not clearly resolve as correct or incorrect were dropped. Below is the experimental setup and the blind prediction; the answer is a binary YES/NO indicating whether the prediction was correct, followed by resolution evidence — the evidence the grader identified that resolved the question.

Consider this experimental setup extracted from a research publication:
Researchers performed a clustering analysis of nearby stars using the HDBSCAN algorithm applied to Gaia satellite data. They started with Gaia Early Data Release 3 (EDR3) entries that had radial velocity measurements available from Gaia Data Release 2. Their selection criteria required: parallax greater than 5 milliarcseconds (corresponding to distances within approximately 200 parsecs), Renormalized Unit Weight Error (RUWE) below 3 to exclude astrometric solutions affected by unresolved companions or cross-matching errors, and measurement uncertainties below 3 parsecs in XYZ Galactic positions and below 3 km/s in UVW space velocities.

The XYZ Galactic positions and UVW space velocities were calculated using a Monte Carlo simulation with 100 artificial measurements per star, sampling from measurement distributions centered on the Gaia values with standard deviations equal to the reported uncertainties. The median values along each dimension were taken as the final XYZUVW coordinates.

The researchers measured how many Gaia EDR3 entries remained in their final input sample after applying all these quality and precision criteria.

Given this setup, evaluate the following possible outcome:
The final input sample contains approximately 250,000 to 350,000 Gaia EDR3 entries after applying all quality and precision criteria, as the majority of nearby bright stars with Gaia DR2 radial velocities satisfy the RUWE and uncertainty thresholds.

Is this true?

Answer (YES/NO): YES